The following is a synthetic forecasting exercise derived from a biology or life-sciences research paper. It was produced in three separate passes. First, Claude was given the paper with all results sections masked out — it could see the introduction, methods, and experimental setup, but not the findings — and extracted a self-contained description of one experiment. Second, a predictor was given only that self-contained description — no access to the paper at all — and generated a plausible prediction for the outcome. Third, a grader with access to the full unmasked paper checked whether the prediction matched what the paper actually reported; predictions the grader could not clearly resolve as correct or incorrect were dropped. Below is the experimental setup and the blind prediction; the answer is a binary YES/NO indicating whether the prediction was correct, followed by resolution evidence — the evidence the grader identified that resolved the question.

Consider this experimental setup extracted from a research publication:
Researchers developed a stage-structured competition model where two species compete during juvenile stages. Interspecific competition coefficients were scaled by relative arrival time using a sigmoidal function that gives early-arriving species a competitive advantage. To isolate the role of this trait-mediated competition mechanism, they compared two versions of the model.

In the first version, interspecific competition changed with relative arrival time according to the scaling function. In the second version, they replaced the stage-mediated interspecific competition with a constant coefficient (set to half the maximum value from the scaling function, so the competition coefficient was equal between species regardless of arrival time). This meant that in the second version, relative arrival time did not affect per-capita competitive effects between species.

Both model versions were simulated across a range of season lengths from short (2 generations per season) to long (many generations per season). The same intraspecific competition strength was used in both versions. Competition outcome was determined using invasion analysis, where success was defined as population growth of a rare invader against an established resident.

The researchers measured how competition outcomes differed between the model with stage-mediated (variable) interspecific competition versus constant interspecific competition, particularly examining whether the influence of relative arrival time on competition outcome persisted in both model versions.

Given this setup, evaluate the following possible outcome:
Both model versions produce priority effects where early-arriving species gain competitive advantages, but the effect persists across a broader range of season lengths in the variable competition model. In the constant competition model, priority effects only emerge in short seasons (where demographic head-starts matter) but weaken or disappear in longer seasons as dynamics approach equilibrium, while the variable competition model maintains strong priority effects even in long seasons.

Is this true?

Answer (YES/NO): NO